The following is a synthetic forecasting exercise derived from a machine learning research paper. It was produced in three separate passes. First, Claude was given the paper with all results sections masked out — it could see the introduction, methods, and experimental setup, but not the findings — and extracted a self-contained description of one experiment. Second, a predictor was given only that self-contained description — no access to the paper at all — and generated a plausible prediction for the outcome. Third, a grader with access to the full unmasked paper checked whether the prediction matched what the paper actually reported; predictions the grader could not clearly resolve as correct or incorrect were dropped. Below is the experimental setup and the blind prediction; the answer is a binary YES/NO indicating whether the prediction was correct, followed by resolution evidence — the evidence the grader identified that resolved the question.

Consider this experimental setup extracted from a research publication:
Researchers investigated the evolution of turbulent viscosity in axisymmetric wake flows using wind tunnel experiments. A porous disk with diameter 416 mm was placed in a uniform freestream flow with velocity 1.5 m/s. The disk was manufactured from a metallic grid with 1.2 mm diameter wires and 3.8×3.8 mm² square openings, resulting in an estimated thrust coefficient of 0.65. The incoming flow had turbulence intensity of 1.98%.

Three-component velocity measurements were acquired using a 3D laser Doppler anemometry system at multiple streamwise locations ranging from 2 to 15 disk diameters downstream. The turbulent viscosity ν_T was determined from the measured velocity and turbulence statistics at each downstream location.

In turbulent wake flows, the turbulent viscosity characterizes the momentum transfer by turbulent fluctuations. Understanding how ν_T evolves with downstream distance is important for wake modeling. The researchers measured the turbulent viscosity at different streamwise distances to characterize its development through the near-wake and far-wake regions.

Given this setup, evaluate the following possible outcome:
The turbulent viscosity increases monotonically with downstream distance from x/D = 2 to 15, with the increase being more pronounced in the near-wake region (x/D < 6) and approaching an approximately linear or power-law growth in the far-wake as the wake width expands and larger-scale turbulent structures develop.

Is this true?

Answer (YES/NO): NO